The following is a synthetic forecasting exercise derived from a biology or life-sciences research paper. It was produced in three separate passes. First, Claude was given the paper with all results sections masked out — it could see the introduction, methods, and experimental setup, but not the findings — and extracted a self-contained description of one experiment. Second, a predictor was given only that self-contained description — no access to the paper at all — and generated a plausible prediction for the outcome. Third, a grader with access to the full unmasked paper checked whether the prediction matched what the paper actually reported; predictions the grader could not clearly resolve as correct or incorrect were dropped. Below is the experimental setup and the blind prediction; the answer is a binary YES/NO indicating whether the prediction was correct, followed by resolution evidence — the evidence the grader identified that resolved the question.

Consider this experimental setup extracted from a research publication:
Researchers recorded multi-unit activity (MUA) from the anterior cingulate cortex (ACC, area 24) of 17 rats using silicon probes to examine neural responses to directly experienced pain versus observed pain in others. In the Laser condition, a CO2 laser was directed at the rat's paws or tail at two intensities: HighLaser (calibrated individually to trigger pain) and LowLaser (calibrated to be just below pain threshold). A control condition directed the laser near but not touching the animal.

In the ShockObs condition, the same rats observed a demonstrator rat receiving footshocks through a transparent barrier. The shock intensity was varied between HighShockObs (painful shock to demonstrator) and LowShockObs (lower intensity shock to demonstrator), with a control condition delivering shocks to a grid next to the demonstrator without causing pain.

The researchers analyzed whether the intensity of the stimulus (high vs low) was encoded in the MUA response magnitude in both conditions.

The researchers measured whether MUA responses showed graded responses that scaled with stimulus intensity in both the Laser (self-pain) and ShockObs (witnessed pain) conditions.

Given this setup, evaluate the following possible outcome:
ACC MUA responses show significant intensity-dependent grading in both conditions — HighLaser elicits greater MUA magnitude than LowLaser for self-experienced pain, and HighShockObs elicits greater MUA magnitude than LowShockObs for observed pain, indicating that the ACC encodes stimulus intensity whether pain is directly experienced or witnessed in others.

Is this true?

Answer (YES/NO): YES